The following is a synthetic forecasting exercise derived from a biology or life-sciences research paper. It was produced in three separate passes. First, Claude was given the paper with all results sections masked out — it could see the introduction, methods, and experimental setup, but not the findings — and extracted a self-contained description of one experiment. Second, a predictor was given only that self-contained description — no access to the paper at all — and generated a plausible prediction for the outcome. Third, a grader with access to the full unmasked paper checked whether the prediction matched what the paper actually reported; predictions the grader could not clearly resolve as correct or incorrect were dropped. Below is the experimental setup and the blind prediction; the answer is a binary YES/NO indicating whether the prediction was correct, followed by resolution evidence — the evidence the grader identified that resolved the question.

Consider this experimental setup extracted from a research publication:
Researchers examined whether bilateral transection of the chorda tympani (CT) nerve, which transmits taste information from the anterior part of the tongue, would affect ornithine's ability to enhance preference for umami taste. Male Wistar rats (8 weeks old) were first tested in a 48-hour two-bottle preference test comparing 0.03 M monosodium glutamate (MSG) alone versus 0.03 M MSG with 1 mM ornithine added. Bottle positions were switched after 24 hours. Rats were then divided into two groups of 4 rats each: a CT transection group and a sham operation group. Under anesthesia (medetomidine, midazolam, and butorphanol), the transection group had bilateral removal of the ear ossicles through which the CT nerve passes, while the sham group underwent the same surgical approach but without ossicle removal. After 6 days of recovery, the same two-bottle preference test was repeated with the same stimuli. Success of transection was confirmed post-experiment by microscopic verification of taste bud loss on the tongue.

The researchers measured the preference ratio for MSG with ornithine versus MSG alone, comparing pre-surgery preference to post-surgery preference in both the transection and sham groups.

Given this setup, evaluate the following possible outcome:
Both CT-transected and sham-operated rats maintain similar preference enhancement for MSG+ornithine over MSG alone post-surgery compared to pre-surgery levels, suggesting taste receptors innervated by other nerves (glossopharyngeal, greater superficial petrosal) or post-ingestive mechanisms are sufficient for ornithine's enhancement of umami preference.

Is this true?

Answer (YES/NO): NO